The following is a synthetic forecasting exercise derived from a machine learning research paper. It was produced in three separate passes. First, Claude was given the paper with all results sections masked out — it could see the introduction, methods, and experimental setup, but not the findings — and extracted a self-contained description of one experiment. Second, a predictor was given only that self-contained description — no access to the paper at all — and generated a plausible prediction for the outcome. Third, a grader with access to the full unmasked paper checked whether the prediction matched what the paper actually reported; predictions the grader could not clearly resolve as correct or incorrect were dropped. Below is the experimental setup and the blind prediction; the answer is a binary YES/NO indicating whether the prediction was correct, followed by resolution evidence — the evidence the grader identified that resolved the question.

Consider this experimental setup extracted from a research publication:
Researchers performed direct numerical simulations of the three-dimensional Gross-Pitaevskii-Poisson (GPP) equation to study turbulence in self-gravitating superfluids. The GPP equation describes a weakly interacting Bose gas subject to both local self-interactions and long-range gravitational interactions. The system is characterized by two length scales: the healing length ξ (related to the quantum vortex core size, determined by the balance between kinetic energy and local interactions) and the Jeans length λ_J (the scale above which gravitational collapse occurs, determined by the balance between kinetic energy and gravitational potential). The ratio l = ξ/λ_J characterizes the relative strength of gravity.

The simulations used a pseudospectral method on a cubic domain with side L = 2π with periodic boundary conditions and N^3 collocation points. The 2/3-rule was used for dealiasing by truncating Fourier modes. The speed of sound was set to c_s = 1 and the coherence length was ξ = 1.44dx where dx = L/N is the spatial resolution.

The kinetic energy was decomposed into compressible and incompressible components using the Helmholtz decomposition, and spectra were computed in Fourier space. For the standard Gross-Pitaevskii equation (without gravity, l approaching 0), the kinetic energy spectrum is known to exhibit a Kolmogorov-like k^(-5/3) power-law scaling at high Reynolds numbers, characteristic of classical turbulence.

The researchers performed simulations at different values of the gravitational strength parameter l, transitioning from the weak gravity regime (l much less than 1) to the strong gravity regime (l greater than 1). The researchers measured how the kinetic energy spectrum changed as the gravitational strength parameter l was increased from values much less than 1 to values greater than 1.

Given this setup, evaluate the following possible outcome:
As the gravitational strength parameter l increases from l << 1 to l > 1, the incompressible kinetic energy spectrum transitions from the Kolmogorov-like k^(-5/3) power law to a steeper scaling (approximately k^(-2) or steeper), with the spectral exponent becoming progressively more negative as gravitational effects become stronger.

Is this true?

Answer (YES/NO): NO